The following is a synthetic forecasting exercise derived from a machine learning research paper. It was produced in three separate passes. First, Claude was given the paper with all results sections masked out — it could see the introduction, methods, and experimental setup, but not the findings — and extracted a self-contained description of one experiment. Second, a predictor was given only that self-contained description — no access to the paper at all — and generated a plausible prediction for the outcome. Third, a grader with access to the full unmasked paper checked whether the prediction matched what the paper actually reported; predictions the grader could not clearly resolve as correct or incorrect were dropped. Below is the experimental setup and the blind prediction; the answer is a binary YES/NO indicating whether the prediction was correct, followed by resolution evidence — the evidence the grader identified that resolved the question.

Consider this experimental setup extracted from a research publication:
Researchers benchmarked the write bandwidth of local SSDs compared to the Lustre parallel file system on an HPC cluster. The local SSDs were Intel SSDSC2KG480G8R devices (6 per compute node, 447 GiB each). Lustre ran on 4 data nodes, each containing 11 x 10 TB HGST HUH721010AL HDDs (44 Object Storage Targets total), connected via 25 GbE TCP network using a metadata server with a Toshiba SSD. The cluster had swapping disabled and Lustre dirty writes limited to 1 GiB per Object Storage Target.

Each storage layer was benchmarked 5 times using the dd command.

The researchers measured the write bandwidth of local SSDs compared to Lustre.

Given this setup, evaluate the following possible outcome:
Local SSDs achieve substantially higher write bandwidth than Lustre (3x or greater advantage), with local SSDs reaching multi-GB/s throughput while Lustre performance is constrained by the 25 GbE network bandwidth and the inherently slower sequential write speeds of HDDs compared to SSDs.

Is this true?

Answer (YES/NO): NO